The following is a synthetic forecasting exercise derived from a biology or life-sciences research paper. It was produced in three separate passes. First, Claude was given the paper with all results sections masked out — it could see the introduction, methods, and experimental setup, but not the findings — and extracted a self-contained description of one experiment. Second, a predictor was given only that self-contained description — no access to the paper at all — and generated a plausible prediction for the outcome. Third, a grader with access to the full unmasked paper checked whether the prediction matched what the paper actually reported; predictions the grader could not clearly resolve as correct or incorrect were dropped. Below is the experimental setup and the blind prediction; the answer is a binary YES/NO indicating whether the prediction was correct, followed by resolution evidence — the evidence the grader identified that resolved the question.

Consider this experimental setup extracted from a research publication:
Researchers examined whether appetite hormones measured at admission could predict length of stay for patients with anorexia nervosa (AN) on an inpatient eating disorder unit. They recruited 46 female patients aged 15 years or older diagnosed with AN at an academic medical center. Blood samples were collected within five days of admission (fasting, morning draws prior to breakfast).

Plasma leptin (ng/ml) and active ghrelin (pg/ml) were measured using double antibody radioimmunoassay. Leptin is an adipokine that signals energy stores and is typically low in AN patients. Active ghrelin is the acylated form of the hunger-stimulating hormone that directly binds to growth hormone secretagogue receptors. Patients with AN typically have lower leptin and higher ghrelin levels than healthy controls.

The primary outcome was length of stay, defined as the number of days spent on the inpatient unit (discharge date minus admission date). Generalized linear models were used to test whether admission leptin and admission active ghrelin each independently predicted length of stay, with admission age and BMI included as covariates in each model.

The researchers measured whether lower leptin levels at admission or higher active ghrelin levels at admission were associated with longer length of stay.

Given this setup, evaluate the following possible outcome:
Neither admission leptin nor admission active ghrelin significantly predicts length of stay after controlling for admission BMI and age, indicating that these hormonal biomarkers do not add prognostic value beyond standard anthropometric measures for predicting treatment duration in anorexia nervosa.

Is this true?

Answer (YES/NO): NO